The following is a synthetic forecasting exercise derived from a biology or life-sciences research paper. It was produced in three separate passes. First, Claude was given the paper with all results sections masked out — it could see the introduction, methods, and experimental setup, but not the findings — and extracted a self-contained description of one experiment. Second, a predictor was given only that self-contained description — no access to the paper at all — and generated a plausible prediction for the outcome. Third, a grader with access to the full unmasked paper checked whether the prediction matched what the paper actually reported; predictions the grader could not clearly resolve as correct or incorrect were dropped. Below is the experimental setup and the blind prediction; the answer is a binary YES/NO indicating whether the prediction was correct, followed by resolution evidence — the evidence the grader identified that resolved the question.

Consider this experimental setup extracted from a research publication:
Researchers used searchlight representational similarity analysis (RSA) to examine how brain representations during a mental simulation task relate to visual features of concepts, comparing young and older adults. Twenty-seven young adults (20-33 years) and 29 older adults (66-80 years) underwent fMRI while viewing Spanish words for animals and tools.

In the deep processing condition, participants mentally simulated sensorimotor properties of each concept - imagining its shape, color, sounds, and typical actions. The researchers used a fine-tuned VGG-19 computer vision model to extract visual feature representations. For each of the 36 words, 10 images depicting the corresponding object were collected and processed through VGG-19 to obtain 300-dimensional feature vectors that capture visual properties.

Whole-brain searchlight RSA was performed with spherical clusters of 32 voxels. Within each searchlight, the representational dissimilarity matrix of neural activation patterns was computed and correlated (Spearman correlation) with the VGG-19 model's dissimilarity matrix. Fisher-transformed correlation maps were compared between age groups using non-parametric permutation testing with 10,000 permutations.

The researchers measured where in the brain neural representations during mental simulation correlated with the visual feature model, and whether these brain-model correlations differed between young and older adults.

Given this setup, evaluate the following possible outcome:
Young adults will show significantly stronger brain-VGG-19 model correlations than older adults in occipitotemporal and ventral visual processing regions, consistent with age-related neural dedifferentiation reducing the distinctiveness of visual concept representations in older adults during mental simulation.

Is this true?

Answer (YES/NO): NO